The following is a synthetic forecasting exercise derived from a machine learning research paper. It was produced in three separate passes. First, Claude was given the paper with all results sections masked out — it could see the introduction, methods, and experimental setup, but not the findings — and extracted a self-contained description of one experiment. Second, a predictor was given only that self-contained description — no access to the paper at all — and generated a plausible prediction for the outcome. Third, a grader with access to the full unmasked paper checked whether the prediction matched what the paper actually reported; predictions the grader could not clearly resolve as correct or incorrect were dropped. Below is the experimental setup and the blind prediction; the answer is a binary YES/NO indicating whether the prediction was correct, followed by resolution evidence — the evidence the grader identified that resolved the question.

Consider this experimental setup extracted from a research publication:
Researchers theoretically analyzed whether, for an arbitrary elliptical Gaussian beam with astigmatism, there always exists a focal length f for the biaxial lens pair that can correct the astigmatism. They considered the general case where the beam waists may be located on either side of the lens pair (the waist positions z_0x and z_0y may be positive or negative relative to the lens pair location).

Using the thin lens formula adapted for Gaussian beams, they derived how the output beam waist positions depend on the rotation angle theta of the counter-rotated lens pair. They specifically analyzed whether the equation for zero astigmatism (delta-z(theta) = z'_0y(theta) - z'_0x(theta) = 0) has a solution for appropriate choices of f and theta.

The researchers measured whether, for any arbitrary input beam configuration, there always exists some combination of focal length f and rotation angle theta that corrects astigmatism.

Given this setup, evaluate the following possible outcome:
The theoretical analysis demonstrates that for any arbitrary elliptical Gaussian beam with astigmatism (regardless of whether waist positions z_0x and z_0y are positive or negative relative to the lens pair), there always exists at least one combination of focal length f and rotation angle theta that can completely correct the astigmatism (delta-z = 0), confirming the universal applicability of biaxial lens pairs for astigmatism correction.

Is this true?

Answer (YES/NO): YES